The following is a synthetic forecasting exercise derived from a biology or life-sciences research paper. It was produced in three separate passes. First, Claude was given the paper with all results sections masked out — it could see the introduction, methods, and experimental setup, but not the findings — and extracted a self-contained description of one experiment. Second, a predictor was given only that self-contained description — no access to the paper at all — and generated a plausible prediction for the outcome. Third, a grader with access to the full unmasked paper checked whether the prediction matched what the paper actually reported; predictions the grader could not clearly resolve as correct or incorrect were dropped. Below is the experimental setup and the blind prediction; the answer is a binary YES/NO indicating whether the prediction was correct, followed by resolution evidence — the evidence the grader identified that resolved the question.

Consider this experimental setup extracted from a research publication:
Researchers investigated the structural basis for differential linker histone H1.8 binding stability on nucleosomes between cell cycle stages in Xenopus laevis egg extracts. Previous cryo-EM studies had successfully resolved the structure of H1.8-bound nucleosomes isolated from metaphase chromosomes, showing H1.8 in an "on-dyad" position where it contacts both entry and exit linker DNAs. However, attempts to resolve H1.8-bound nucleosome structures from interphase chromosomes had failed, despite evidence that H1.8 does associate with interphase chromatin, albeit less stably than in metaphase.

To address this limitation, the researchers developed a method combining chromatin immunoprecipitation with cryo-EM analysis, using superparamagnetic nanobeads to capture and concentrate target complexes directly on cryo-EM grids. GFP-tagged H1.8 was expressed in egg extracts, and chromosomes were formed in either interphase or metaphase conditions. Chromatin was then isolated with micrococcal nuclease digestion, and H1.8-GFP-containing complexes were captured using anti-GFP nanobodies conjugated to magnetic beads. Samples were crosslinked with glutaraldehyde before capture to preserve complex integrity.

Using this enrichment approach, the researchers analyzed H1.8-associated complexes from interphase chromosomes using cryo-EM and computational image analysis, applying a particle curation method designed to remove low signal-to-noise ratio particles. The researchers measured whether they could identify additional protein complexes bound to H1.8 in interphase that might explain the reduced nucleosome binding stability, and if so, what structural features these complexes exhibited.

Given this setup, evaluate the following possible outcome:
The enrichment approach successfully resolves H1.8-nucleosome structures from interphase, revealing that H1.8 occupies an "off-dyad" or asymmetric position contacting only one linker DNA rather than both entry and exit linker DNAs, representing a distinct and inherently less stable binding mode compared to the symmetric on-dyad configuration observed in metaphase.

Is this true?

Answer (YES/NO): NO